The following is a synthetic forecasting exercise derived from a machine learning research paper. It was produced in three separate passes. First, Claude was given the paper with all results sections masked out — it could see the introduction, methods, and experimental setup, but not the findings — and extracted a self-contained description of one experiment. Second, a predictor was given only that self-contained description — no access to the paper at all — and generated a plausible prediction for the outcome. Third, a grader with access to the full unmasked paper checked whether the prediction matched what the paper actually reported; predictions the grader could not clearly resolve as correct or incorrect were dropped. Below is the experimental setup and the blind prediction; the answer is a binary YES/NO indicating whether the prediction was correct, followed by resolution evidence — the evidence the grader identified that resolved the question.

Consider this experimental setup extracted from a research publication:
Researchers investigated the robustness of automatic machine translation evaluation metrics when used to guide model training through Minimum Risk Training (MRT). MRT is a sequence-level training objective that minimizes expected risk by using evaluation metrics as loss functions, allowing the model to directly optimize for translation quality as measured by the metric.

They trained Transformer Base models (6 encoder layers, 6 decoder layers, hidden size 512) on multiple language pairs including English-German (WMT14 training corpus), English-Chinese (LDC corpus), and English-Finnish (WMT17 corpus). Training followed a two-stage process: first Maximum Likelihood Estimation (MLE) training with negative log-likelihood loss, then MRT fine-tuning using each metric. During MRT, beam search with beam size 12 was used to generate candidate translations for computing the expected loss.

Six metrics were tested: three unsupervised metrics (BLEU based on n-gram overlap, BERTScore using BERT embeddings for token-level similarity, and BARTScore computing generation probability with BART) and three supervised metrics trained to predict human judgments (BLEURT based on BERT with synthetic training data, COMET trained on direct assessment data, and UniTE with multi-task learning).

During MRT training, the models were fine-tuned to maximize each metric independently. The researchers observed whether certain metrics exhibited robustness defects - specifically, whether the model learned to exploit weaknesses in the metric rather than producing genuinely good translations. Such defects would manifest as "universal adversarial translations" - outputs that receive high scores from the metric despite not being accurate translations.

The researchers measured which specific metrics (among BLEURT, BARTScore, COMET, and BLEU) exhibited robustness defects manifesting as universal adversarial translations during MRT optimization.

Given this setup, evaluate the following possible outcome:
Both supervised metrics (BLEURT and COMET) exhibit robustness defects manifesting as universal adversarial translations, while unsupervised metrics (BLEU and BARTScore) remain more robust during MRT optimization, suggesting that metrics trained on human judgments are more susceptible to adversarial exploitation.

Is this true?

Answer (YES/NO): NO